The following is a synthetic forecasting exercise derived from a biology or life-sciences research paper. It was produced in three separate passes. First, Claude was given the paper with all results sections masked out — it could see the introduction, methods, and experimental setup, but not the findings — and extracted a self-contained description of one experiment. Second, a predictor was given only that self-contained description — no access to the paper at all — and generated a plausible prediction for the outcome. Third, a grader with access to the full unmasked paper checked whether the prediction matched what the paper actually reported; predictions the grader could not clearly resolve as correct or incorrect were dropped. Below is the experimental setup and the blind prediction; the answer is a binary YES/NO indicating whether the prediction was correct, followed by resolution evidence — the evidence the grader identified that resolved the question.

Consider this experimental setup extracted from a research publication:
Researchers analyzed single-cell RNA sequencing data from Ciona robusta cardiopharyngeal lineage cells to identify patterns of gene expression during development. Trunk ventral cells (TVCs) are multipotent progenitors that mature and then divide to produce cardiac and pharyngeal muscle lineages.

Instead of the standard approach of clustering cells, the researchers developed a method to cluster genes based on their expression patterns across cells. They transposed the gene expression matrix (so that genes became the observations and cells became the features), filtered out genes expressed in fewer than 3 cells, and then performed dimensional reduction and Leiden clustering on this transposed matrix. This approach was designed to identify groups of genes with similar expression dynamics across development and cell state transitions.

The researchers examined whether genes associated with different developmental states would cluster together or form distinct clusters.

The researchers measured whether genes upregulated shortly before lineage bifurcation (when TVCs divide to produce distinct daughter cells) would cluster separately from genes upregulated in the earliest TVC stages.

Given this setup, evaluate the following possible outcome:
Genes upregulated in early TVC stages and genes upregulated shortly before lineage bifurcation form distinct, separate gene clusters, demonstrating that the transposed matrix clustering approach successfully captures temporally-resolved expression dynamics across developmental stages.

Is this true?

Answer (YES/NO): YES